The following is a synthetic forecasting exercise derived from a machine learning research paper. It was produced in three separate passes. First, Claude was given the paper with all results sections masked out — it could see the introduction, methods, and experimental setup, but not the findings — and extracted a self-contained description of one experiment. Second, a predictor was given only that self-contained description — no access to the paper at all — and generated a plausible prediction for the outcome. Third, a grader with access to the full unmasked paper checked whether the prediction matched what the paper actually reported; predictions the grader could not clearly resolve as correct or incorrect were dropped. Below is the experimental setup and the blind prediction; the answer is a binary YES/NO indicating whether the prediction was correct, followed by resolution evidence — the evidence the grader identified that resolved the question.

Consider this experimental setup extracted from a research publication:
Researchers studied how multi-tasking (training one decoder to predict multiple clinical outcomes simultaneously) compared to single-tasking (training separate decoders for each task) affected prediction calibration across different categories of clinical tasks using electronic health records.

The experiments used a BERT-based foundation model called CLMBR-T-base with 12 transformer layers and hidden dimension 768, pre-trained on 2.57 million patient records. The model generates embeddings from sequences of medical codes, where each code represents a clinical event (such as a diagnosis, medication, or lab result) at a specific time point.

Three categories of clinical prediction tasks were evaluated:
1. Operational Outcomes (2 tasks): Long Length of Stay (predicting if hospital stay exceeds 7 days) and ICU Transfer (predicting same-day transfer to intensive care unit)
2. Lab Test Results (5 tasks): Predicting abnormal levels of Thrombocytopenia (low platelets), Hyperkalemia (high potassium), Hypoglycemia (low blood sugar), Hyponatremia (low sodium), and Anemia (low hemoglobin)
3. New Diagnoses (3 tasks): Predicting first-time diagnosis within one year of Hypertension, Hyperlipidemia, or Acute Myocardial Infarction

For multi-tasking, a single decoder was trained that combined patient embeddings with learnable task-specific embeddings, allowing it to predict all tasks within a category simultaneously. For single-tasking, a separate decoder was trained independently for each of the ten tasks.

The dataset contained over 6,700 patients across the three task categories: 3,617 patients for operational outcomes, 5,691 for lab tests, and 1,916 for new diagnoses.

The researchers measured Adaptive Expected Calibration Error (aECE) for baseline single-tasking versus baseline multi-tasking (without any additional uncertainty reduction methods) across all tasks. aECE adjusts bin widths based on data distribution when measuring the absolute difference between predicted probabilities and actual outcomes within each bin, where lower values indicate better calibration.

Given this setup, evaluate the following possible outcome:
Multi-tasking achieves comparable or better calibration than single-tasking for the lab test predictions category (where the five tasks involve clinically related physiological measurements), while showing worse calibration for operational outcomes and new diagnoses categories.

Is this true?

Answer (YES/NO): NO